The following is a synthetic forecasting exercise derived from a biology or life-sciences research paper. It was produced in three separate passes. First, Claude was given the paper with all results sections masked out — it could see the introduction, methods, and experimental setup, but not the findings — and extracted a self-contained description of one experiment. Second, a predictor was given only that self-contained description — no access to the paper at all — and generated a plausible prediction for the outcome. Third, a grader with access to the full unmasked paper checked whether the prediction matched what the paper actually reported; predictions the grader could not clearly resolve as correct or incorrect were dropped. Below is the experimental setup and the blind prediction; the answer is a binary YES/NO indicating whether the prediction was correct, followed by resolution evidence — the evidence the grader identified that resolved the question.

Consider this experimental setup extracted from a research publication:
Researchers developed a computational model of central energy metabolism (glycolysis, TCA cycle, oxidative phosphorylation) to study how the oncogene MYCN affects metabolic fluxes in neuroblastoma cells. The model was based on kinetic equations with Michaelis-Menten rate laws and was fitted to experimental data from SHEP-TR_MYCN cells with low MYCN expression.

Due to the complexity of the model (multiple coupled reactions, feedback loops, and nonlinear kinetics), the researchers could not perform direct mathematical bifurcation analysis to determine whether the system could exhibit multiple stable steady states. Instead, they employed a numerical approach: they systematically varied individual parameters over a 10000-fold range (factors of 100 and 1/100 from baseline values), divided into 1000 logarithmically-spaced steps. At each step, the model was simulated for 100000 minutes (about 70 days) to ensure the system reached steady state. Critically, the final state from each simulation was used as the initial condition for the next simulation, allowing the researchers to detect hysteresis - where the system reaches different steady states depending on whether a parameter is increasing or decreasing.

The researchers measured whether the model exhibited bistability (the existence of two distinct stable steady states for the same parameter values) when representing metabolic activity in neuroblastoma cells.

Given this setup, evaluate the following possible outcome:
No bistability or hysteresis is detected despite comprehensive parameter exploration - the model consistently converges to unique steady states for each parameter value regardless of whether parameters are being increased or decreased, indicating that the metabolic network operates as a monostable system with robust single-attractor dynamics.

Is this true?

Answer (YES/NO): NO